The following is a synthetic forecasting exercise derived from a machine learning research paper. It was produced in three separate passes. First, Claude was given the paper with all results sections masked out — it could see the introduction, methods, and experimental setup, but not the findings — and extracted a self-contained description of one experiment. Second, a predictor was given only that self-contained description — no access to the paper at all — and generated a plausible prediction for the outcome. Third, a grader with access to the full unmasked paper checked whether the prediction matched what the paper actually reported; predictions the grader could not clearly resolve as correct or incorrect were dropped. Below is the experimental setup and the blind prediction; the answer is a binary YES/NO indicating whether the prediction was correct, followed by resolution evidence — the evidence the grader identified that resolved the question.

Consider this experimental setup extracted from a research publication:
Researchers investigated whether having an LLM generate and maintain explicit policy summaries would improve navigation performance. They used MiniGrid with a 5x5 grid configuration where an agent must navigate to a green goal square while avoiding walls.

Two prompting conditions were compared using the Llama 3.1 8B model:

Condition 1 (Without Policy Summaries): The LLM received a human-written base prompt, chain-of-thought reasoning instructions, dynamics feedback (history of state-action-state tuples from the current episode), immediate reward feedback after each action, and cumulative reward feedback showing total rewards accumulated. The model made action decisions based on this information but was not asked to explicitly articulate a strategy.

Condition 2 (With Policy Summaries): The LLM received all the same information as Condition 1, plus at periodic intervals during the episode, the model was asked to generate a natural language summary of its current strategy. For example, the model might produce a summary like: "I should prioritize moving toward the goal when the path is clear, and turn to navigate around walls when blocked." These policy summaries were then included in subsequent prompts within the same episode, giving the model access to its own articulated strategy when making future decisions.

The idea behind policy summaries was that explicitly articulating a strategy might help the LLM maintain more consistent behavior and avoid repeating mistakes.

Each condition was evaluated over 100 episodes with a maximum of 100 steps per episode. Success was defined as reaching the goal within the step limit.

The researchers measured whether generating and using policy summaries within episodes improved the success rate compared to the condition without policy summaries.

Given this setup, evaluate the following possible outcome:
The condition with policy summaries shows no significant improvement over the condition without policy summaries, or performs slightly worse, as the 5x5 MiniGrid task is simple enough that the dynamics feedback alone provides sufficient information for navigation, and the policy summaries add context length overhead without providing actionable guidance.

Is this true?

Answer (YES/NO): NO